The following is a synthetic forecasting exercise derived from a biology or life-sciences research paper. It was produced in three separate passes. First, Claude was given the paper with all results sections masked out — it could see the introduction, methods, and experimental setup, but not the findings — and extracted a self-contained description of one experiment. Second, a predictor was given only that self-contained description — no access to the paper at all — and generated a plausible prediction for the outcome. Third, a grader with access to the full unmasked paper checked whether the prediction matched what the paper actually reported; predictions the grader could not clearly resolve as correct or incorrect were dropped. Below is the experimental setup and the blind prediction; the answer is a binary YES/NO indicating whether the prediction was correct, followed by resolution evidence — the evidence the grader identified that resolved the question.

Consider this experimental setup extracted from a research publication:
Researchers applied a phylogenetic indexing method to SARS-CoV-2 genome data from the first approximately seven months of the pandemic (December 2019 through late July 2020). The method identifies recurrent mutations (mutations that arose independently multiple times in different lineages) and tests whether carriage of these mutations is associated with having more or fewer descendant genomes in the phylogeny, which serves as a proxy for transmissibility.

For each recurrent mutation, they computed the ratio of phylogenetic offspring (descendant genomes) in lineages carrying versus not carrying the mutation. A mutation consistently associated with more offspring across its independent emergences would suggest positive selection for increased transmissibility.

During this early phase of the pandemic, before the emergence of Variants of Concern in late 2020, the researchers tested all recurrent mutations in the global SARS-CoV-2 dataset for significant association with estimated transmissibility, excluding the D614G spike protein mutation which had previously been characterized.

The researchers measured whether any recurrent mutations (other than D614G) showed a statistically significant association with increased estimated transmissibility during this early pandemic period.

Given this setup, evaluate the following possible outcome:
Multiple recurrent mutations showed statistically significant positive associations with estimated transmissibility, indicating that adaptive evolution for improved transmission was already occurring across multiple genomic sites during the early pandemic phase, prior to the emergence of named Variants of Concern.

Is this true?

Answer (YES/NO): NO